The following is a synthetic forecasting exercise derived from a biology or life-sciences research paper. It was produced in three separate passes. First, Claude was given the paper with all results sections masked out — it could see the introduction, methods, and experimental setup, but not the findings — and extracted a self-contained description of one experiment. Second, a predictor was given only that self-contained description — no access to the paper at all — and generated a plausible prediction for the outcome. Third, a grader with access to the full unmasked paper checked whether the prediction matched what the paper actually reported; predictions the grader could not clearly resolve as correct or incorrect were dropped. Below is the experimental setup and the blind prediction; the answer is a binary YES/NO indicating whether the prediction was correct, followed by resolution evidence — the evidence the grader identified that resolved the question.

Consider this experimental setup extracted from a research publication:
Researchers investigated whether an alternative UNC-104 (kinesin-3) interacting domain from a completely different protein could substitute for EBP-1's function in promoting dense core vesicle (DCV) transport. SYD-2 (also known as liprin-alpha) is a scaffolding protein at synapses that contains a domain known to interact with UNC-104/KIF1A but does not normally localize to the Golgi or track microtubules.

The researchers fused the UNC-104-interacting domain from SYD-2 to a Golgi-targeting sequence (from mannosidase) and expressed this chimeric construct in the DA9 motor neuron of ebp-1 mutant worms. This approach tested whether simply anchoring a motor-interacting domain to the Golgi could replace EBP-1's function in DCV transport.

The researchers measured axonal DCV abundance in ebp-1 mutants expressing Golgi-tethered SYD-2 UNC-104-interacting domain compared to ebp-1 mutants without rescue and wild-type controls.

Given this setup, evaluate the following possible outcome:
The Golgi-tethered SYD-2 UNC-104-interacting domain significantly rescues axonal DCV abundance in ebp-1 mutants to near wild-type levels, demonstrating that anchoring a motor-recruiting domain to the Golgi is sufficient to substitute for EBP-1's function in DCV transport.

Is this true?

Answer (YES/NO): YES